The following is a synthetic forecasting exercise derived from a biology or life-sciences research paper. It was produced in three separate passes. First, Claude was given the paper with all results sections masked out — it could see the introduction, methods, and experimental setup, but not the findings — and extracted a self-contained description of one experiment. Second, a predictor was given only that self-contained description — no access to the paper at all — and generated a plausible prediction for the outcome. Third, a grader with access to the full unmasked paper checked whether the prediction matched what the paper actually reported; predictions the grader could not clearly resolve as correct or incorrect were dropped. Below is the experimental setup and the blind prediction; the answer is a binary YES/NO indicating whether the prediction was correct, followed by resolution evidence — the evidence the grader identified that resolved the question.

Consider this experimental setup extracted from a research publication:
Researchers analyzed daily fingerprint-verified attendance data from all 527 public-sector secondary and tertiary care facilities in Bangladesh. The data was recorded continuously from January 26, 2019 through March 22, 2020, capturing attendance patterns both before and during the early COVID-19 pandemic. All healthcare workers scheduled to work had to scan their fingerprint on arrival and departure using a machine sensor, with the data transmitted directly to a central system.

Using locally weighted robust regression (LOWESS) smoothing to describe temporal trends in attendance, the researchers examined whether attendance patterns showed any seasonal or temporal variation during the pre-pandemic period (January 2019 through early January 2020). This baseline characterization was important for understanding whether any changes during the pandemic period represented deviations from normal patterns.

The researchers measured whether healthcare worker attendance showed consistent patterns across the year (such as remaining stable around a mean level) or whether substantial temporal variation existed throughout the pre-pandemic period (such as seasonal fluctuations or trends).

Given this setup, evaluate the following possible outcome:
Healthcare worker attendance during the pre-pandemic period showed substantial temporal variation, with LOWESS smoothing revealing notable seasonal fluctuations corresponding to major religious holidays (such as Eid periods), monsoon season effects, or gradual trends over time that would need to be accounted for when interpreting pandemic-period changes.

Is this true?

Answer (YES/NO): YES